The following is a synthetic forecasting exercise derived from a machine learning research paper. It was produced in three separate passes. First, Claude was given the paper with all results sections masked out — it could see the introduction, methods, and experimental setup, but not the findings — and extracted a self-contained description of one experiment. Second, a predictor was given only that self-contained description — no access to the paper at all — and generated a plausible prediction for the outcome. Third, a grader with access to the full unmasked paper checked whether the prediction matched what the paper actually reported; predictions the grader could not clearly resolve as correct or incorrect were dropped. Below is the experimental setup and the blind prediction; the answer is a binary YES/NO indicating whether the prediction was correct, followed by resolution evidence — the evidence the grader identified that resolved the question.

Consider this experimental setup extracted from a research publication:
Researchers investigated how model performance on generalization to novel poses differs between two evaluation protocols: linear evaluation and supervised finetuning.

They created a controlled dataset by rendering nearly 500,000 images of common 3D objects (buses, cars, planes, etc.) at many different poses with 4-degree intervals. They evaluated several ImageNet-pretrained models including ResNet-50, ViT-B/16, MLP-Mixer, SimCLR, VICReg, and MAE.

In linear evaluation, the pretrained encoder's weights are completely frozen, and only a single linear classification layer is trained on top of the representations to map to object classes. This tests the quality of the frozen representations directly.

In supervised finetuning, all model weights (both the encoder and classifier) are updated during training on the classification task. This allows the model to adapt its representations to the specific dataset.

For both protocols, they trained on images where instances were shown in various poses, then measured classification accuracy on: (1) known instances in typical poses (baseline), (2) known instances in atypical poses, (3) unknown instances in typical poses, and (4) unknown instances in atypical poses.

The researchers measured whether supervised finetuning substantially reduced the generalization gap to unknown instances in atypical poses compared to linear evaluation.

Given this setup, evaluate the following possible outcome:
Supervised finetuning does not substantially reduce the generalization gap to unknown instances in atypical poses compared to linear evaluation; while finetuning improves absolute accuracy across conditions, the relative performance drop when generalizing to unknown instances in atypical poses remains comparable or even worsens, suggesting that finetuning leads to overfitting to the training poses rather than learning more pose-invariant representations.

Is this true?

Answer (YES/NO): YES